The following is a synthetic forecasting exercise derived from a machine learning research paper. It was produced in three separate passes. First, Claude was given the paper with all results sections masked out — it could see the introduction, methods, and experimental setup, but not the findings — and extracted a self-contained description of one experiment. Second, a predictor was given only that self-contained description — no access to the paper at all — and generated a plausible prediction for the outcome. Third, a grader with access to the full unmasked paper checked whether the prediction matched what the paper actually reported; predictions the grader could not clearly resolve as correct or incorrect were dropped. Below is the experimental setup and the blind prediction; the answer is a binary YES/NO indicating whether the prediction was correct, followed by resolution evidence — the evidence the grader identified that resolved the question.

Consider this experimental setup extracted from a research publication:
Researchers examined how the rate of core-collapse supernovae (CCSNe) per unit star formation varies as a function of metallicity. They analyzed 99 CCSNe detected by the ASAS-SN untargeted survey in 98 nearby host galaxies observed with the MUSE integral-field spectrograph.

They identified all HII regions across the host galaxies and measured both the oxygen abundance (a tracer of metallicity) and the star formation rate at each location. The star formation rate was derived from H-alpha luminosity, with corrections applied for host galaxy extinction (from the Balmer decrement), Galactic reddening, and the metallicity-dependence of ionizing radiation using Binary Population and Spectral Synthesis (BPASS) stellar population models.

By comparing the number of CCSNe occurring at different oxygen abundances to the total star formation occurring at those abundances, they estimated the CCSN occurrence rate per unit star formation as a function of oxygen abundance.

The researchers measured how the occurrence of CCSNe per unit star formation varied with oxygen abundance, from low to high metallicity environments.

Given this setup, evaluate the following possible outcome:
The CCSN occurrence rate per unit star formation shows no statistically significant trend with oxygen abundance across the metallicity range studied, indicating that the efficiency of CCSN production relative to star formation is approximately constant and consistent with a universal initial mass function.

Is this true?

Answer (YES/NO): NO